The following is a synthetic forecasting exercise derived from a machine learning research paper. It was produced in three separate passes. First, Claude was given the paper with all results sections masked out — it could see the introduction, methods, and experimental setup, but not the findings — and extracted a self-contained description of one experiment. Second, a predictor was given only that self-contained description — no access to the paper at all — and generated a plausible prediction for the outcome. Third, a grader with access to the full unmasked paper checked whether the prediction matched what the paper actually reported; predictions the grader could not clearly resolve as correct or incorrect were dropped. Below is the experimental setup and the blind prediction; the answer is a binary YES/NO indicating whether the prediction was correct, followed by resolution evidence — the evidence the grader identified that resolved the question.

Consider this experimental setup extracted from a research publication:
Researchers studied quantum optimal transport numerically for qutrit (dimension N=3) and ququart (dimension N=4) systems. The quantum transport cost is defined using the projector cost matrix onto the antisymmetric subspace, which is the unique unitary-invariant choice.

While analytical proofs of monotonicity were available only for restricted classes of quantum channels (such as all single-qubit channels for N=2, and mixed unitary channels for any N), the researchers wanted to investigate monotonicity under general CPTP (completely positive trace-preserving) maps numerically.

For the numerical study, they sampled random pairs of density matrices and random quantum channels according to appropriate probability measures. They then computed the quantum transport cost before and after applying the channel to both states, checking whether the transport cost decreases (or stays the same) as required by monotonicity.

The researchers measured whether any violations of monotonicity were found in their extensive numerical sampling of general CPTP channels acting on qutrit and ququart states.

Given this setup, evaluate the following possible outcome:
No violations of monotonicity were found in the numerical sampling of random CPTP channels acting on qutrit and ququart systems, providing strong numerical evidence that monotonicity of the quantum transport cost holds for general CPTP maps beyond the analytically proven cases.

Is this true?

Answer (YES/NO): YES